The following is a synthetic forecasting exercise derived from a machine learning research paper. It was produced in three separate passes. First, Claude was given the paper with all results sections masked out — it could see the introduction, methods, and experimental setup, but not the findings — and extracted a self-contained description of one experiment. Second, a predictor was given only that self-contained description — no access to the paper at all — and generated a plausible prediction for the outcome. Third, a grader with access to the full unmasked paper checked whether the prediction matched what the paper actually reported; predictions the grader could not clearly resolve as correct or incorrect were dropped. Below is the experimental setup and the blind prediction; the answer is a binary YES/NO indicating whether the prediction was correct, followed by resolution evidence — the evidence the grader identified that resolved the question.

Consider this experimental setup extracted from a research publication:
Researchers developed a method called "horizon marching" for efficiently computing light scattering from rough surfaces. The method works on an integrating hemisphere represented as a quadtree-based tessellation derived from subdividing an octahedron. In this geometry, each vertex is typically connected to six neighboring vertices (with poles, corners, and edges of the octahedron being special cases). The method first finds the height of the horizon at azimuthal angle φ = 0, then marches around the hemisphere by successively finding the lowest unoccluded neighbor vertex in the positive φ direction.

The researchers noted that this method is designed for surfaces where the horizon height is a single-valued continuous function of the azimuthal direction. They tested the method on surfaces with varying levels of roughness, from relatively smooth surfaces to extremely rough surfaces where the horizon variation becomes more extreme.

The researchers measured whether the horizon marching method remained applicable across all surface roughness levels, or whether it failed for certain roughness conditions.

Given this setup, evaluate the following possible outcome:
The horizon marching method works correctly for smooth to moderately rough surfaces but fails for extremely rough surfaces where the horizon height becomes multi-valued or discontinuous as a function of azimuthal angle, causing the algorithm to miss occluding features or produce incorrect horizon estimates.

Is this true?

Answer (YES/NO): NO